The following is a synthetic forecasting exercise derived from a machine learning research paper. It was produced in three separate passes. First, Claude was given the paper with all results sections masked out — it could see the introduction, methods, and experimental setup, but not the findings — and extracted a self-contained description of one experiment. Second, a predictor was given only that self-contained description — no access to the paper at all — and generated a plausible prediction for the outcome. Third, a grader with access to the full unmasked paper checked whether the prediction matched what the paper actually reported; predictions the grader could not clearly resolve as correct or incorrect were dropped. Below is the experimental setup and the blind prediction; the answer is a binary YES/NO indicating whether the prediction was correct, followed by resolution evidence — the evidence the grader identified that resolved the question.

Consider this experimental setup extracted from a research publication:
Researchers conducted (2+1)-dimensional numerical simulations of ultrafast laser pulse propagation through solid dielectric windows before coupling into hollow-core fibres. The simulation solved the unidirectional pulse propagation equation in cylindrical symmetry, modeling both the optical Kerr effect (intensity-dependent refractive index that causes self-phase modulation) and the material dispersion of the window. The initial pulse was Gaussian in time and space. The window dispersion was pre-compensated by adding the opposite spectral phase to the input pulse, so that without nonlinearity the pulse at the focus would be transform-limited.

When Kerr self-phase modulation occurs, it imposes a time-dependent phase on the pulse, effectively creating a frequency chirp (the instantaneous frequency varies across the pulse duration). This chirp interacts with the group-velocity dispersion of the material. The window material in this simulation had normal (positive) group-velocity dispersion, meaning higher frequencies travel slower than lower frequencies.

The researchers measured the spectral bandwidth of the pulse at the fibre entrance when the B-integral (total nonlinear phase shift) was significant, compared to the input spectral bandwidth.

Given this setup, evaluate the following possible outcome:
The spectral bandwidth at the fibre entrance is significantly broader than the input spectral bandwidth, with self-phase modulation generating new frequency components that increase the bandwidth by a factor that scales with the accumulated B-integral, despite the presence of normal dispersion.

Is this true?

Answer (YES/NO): NO